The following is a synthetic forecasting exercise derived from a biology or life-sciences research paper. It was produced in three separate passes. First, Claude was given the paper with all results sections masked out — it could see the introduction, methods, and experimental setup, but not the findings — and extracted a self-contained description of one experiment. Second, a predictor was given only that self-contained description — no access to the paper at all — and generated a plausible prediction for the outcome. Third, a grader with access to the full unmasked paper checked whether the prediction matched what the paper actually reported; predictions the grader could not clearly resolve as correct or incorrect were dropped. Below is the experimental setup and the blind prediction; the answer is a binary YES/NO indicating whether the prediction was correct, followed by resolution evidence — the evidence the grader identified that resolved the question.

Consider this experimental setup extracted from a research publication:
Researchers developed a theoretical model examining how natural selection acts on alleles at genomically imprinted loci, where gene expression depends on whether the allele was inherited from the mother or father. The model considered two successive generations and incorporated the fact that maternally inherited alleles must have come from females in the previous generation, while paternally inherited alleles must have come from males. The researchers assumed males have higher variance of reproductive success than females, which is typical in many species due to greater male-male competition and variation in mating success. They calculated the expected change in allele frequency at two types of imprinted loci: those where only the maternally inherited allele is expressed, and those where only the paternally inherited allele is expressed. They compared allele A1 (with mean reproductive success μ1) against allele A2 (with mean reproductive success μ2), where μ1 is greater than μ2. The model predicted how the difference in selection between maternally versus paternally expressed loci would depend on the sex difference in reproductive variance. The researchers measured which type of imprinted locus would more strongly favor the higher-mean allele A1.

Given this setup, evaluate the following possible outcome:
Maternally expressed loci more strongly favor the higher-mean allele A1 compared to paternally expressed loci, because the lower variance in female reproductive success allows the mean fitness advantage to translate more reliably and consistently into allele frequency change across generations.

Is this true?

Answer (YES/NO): YES